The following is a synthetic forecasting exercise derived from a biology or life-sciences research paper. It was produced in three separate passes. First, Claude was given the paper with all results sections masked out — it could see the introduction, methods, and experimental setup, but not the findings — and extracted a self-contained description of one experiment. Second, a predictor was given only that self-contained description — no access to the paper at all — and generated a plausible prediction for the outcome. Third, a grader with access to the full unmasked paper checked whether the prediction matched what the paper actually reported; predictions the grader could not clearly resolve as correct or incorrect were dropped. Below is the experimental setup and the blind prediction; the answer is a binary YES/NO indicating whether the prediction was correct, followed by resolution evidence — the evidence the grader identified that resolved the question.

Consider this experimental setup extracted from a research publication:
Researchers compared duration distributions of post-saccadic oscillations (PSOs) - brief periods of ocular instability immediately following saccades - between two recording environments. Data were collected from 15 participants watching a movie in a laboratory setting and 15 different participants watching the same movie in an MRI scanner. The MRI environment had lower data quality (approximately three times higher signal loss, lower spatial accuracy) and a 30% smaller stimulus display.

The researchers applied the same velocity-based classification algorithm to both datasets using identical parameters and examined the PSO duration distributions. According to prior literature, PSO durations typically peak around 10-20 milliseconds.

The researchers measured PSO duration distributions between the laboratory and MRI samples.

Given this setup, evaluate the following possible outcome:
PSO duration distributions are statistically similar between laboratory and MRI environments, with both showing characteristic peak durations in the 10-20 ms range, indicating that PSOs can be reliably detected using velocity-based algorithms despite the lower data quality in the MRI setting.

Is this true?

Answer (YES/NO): YES